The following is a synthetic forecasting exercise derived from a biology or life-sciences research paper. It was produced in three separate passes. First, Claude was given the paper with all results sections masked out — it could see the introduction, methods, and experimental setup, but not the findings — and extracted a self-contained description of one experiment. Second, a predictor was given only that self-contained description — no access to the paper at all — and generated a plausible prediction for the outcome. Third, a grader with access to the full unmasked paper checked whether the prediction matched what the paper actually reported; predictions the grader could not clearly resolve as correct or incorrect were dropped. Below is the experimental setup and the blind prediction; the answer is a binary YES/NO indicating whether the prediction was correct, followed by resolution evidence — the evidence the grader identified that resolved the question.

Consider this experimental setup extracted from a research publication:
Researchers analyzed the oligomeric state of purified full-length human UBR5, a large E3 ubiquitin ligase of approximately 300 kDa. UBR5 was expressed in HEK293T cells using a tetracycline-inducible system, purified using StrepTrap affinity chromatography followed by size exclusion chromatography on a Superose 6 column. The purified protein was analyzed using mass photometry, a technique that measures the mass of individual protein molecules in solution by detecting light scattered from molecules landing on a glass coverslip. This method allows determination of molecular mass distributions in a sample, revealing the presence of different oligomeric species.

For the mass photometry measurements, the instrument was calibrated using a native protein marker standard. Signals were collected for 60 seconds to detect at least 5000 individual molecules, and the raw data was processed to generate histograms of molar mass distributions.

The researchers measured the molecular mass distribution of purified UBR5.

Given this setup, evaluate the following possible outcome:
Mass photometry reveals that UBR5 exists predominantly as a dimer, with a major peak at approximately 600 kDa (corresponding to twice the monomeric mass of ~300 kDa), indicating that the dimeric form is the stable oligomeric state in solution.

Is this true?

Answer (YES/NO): NO